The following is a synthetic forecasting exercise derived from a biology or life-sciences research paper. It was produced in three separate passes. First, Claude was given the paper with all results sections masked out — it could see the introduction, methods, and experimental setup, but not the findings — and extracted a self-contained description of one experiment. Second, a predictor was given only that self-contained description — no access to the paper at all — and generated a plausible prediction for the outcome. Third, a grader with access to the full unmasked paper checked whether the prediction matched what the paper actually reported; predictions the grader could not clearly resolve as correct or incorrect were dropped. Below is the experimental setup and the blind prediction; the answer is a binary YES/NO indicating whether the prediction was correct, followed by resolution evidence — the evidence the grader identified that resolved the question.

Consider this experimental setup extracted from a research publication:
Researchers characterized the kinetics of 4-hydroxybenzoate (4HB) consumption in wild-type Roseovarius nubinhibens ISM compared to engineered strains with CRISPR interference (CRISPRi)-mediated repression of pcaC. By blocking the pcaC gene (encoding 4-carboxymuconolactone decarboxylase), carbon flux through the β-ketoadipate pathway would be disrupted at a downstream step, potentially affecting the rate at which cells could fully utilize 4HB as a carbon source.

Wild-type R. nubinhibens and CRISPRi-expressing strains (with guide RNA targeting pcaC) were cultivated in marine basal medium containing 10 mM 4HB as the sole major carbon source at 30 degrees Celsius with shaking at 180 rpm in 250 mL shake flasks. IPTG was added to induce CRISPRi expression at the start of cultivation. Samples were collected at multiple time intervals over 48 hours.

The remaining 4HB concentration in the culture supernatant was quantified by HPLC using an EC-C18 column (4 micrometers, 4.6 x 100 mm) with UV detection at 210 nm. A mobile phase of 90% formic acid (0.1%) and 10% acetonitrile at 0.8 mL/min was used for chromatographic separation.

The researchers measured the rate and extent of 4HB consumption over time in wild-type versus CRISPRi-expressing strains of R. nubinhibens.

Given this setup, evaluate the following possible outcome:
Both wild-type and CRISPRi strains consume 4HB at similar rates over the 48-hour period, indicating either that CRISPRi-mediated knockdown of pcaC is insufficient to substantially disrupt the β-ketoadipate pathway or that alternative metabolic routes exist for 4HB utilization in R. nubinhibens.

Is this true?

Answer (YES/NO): NO